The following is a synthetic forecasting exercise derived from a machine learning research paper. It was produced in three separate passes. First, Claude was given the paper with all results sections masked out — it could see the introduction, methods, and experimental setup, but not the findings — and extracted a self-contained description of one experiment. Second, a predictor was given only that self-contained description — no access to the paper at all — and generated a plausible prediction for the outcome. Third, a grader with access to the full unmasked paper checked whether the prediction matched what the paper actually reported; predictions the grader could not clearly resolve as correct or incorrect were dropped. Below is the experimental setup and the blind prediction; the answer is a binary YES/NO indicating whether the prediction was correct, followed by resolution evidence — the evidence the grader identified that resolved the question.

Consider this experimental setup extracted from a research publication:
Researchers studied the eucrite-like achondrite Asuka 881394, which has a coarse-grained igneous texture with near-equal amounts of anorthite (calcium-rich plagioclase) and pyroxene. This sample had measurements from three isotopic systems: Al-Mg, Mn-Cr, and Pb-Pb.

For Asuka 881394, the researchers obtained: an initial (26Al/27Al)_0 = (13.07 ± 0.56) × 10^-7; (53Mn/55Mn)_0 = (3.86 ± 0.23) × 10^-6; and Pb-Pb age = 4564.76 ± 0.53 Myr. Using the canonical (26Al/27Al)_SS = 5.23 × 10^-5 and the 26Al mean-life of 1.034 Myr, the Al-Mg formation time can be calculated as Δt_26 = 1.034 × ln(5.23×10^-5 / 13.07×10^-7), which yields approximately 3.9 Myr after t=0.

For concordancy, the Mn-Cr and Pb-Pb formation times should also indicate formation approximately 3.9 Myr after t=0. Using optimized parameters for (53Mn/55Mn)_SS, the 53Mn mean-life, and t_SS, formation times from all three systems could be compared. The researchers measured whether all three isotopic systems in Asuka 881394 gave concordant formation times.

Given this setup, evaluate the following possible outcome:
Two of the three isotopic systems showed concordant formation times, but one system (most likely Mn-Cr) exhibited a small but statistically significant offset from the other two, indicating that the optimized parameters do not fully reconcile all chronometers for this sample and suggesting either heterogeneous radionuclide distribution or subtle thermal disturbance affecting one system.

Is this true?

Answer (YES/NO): NO